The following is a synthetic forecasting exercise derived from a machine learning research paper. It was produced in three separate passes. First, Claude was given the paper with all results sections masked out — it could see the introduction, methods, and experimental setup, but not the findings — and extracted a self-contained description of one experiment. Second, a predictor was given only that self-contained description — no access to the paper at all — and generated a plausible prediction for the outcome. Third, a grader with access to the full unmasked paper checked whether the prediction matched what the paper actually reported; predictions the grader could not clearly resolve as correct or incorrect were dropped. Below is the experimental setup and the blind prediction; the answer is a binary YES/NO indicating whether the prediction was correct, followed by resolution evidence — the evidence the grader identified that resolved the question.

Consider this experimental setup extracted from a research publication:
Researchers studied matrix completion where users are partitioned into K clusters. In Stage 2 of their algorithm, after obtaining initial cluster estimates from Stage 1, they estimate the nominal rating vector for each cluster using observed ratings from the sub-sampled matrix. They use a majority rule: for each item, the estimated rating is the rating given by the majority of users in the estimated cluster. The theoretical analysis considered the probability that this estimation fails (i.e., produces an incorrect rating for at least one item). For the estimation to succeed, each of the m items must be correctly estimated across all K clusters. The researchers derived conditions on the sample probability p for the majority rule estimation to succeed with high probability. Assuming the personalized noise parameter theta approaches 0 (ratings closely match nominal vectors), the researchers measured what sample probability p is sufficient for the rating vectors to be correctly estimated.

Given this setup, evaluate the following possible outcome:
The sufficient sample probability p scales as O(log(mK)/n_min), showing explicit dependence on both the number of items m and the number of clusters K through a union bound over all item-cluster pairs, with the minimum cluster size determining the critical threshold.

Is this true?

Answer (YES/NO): NO